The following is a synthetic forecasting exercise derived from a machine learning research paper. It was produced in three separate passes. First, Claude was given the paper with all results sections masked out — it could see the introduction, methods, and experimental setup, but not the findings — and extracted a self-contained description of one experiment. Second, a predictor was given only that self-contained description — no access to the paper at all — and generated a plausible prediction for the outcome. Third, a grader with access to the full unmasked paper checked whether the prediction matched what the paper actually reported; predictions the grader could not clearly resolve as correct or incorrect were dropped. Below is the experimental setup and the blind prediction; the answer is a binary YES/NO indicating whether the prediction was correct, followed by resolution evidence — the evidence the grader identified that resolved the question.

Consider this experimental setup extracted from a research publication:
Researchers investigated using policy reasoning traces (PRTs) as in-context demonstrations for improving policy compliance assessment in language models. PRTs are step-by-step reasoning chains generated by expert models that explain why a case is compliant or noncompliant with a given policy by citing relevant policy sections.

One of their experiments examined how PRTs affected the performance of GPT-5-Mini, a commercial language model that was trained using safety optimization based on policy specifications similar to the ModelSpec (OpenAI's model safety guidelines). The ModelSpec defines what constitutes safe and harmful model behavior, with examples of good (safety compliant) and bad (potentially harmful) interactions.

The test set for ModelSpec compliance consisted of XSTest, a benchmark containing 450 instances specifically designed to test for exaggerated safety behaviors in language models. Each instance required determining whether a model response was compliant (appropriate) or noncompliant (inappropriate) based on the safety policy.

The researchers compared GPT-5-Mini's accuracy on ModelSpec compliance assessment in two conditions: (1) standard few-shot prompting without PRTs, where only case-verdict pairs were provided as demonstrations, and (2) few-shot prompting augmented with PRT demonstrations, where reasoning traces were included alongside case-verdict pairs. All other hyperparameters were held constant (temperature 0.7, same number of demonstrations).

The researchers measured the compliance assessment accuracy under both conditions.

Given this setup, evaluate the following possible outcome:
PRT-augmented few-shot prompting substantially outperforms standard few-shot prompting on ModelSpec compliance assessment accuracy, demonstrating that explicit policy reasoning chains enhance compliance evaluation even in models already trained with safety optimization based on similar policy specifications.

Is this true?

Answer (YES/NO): NO